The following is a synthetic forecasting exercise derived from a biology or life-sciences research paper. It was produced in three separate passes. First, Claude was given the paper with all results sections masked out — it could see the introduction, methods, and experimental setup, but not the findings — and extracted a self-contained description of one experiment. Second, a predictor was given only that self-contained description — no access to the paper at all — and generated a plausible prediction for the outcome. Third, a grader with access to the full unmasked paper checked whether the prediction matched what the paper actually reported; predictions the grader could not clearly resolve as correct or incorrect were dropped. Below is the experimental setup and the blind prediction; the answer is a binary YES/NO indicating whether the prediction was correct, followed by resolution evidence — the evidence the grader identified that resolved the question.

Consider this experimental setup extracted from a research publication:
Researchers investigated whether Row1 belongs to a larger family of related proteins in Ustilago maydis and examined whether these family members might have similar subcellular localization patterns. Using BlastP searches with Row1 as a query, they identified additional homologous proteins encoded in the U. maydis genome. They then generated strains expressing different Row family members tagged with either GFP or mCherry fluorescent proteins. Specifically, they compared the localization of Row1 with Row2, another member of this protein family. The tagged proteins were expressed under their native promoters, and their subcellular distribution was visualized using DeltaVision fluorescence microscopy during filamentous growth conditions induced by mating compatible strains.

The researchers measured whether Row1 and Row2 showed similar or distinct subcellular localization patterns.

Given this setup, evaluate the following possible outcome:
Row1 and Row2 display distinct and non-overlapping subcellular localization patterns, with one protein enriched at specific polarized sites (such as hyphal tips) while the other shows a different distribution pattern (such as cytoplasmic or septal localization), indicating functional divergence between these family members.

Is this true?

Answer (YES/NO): NO